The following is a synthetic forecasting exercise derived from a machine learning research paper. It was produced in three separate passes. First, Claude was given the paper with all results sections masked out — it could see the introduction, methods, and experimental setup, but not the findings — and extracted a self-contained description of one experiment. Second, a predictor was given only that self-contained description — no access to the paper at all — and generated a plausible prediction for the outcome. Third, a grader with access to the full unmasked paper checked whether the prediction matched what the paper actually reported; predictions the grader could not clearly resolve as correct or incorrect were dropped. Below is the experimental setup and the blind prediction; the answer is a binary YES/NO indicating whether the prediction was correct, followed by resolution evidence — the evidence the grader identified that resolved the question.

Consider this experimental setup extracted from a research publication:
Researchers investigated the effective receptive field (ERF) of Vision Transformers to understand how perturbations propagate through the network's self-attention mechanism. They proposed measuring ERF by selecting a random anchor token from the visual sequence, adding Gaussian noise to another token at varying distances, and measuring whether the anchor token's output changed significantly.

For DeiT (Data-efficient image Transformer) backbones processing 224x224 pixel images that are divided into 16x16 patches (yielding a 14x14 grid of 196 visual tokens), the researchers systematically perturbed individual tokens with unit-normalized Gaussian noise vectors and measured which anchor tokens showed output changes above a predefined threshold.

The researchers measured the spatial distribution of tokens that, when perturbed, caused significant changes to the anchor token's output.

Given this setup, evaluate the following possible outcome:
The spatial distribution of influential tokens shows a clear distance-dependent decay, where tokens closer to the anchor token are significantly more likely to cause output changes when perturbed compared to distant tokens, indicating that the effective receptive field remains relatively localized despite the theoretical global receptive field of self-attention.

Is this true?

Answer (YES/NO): YES